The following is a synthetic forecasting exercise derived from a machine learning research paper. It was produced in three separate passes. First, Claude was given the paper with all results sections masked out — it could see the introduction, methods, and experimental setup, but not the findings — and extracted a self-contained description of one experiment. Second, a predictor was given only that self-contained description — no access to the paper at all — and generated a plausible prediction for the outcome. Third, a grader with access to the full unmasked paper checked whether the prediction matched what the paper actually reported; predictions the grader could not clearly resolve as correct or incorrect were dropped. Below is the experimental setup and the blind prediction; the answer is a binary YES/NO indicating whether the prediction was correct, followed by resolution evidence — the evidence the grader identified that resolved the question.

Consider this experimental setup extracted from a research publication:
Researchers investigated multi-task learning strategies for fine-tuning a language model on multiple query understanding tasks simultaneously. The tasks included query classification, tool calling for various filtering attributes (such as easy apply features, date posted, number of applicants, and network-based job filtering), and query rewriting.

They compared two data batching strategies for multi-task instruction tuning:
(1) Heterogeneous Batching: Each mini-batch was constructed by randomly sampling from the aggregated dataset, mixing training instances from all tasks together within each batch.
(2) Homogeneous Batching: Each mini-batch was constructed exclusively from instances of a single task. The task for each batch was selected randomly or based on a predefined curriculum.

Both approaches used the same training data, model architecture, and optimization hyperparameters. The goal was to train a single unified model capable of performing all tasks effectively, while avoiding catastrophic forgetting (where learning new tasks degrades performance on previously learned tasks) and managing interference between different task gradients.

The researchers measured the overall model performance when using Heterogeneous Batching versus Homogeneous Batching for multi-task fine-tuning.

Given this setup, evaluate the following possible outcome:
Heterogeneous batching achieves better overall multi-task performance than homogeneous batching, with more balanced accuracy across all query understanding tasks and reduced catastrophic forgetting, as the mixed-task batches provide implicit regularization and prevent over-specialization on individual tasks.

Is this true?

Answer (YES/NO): NO